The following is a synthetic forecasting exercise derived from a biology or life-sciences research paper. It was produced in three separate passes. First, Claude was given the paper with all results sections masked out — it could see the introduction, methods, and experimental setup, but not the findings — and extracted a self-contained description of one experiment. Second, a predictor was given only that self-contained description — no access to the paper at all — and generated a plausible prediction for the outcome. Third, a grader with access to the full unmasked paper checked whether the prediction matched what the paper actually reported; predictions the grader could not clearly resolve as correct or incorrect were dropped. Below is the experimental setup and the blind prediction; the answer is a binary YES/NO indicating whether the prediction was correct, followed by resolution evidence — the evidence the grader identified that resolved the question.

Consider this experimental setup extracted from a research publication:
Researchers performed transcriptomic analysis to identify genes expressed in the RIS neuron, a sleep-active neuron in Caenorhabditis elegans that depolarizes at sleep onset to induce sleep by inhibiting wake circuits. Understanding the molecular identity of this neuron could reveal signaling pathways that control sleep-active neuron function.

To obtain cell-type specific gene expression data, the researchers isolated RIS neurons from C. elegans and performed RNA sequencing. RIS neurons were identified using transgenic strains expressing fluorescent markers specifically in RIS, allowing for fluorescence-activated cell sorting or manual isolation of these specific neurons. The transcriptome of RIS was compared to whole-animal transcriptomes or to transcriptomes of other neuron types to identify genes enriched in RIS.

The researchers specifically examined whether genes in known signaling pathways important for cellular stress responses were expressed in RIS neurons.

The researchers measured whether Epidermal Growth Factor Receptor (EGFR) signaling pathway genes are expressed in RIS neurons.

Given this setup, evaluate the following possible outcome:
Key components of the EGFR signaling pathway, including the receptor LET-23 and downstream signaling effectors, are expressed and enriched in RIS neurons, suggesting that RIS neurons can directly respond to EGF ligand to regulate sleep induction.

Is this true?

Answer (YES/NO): YES